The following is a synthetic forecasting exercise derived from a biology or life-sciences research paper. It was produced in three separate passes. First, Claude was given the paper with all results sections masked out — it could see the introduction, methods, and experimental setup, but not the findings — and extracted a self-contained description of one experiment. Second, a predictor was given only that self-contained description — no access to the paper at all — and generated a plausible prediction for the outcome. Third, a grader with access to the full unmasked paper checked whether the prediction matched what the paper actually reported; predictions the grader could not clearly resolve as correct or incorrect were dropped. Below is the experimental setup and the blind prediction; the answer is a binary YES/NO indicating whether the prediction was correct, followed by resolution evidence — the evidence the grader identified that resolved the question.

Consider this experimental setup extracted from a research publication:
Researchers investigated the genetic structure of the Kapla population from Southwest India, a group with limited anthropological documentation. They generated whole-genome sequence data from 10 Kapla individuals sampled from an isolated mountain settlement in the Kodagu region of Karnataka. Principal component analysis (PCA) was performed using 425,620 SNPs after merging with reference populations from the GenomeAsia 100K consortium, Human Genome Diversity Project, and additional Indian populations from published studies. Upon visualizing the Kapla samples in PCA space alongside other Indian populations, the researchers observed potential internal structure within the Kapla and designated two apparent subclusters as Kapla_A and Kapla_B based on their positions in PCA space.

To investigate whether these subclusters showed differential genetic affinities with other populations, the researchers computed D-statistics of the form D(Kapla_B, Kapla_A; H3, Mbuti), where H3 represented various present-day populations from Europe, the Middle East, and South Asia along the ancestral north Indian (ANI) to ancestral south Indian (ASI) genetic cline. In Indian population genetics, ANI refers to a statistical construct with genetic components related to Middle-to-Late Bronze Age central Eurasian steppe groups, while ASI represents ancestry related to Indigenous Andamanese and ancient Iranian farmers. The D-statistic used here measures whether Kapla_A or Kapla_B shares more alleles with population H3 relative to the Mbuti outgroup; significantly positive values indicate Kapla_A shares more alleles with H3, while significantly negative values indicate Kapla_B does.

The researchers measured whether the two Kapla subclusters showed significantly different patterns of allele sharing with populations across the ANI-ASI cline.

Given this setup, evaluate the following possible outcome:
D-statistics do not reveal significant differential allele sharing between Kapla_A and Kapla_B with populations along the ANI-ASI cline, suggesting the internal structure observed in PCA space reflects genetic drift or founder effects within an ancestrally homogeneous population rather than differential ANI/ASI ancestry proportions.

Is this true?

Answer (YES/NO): NO